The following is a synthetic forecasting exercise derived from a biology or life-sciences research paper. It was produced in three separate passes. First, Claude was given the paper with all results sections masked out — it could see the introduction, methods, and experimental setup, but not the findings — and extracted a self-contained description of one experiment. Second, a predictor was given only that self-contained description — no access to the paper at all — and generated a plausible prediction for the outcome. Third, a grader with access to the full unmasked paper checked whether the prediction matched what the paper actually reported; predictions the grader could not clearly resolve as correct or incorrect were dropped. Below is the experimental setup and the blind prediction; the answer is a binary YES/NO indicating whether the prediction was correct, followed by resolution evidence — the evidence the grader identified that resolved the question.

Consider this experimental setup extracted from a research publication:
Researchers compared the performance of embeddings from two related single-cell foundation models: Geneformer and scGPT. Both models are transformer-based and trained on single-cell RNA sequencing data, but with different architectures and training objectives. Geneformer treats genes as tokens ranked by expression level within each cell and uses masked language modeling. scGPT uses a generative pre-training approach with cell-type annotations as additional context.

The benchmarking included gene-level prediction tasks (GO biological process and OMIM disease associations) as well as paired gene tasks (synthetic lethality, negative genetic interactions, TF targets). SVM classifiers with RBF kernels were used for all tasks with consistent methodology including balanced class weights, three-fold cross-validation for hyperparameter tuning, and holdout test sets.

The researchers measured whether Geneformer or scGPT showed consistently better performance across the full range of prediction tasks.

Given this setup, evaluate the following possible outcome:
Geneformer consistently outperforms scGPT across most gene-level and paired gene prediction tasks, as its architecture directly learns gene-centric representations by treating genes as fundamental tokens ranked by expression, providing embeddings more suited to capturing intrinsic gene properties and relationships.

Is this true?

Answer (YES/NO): NO